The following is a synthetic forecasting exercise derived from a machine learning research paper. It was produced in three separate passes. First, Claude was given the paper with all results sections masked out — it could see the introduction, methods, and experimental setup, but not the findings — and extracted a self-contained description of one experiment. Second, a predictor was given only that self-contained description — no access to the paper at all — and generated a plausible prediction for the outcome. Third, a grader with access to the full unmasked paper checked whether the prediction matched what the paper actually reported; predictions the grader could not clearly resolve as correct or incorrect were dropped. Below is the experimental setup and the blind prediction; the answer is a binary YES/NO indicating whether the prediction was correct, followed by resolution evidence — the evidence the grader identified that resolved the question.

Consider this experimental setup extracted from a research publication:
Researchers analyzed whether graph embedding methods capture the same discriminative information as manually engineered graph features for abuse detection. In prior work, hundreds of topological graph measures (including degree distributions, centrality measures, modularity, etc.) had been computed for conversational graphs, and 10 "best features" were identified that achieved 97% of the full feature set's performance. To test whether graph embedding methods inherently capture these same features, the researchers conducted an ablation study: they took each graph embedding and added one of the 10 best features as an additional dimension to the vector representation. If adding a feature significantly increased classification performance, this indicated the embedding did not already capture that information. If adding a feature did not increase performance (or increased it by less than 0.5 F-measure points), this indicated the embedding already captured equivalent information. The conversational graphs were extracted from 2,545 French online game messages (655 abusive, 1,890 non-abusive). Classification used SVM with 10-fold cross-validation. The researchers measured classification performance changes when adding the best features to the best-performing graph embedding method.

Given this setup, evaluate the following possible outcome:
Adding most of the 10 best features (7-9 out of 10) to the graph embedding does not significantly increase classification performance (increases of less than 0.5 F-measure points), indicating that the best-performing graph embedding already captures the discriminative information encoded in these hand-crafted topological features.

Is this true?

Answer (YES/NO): YES